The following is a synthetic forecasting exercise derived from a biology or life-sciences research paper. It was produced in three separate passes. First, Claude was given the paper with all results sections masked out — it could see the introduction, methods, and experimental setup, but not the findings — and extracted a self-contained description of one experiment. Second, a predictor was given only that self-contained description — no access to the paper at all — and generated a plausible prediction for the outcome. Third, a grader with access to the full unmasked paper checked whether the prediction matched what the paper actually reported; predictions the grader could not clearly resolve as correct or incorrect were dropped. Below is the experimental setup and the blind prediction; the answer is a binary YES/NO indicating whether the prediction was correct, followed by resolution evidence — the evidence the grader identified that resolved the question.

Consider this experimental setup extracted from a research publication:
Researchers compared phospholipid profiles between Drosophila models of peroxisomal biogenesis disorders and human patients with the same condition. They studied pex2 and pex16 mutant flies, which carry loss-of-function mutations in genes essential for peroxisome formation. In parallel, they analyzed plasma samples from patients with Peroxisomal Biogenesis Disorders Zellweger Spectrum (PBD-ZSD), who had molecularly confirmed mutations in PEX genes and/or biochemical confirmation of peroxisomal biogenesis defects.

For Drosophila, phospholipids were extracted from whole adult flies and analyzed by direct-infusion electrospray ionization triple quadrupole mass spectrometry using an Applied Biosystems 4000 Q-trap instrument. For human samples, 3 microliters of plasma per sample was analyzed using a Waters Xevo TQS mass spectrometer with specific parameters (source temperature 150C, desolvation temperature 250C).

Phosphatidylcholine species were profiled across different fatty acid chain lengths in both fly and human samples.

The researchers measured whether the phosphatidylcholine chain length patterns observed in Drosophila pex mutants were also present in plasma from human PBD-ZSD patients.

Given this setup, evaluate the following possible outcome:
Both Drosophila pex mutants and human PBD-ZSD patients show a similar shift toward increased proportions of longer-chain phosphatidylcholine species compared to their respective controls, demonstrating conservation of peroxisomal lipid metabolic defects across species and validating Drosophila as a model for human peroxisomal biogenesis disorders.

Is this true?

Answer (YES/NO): YES